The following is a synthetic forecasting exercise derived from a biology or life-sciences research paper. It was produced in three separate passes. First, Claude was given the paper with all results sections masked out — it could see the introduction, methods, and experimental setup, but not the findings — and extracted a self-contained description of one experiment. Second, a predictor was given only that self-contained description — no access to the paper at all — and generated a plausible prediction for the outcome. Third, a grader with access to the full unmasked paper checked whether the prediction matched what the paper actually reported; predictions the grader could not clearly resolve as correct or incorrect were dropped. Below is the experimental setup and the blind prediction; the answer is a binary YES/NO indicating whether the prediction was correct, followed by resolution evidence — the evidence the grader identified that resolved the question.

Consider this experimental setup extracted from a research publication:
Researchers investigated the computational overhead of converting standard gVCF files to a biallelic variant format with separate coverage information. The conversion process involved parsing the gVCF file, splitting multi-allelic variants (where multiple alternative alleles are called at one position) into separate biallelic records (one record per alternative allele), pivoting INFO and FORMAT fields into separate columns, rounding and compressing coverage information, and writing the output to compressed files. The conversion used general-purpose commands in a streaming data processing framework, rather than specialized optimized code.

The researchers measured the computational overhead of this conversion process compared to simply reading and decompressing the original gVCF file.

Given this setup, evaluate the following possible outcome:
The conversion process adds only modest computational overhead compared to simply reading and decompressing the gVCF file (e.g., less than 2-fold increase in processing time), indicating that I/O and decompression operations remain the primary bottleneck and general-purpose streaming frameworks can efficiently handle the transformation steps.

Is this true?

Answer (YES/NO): NO